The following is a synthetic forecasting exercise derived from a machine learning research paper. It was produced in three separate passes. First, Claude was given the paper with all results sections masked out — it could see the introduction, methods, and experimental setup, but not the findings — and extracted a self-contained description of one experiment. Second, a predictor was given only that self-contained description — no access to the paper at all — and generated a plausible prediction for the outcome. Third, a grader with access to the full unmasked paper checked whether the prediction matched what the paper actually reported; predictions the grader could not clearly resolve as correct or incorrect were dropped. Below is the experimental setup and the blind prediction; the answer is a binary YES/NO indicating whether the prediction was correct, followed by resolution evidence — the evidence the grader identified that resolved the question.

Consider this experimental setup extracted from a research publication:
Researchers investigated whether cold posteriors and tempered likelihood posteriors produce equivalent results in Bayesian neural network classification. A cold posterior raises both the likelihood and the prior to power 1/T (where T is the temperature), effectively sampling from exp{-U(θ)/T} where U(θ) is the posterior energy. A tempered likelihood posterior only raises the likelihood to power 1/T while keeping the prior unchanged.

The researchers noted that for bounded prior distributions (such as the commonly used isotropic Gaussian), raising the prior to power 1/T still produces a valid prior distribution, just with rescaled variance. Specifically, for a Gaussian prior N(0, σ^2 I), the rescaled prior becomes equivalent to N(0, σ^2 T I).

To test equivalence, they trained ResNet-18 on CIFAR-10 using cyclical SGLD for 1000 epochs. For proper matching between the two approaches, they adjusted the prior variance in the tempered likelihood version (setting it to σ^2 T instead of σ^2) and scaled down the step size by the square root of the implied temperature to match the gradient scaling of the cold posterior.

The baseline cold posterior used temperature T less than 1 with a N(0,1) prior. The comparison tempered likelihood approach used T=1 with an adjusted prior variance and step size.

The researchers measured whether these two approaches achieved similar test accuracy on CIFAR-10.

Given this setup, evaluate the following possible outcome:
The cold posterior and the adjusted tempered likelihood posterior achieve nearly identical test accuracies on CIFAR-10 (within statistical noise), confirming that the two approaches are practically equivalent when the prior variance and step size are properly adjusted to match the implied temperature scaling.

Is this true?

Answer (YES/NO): YES